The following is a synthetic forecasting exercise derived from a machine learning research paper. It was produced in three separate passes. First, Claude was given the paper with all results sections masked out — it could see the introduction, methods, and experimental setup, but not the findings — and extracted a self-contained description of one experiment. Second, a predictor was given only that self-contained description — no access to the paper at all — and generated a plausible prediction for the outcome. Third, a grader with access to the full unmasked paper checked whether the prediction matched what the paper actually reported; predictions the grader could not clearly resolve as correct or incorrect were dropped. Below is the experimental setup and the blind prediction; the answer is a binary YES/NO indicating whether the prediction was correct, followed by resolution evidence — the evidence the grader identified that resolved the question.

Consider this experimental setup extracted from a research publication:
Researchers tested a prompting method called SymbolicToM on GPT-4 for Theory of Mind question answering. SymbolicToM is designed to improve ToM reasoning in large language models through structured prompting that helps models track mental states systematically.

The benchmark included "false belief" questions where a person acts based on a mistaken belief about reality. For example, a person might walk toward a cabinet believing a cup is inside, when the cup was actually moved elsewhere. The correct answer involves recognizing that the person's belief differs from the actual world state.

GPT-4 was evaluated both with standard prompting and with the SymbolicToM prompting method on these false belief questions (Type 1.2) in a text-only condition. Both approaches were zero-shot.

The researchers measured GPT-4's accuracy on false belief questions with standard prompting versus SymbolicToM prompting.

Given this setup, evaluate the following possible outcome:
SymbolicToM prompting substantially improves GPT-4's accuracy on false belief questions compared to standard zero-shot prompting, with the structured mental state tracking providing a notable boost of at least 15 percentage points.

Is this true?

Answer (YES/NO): YES